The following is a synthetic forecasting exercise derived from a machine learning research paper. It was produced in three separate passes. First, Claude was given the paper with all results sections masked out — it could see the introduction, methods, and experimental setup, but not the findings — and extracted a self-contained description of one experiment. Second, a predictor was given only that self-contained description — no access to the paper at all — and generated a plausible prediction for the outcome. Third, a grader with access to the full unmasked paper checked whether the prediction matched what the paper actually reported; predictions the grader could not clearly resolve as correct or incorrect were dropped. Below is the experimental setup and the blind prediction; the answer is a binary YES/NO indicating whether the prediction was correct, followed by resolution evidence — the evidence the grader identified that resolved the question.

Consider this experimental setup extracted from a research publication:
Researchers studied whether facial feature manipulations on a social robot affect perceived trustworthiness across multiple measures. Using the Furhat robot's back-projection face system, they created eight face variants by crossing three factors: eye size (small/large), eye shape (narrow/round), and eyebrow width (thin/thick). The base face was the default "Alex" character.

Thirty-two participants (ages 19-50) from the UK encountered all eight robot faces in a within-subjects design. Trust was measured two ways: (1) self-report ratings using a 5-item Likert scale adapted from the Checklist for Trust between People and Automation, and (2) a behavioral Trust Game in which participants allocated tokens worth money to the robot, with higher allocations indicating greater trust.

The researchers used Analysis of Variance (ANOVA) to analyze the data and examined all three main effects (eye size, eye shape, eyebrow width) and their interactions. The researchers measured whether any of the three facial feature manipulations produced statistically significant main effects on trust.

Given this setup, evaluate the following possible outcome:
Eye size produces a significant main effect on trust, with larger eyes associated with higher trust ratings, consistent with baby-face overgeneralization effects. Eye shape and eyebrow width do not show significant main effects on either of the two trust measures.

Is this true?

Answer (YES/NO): NO